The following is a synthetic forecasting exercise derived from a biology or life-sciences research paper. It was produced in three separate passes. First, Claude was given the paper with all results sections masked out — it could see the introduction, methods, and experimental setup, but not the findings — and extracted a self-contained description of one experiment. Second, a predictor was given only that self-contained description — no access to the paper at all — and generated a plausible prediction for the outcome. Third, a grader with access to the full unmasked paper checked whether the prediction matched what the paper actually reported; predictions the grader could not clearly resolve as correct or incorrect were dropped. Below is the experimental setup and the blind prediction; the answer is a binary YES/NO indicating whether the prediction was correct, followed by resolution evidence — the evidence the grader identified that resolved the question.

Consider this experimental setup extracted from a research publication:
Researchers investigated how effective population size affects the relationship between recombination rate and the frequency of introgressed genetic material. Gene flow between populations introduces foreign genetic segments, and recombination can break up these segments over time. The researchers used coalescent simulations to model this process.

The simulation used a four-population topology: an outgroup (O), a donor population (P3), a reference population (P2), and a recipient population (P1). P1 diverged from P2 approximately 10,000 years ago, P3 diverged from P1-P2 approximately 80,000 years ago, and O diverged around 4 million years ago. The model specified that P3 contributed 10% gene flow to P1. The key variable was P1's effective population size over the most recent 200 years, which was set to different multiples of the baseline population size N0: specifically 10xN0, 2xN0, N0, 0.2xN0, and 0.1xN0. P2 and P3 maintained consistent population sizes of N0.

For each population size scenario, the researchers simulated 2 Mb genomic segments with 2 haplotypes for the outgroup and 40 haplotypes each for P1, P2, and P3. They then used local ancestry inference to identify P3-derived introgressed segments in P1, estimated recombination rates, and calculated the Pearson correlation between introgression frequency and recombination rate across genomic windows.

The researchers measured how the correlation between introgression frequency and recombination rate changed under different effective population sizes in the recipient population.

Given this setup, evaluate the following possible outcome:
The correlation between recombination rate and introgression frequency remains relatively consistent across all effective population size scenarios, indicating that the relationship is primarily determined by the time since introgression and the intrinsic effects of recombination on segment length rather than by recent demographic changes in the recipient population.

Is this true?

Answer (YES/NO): NO